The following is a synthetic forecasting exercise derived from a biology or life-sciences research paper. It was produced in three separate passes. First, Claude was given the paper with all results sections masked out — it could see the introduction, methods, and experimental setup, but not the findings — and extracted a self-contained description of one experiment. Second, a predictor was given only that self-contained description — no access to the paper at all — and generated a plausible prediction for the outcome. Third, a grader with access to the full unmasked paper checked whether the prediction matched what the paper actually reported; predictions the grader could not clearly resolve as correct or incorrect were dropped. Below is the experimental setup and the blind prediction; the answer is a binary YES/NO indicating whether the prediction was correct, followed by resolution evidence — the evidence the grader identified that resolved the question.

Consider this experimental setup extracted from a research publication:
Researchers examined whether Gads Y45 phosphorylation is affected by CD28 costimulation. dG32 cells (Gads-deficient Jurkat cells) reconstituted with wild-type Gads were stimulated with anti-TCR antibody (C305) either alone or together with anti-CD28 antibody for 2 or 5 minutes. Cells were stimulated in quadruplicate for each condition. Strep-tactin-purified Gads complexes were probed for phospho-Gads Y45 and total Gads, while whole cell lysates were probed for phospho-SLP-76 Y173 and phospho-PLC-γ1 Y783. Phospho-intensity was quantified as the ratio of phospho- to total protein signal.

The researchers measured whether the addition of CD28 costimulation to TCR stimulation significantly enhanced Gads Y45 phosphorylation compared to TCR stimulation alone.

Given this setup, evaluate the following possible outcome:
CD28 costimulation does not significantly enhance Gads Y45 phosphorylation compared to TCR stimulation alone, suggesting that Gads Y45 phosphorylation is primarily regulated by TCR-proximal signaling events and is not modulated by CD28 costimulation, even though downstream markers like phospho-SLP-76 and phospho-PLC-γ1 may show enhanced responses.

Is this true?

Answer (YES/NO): YES